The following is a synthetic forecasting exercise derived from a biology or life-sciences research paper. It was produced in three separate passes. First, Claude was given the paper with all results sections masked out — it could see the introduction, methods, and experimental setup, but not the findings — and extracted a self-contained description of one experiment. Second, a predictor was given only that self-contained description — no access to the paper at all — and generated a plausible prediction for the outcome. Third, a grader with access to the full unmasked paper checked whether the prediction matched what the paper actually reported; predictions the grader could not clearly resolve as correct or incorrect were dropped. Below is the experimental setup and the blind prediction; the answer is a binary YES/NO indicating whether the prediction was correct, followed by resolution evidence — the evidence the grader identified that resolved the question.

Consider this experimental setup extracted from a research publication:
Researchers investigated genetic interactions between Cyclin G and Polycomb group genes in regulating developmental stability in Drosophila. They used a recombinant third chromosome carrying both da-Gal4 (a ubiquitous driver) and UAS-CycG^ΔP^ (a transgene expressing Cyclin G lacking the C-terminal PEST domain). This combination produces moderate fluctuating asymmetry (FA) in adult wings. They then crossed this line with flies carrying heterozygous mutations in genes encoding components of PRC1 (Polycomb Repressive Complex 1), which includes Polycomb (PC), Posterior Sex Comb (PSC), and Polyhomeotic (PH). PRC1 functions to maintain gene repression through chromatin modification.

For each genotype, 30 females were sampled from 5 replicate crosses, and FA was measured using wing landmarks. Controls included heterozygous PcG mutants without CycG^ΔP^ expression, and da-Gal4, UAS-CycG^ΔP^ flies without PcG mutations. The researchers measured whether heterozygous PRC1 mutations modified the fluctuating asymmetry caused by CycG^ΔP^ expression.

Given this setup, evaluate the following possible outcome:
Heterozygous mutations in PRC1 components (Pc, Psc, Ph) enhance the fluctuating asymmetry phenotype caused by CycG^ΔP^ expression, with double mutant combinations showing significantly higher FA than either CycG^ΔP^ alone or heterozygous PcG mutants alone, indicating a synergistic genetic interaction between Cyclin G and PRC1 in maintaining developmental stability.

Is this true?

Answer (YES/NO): NO